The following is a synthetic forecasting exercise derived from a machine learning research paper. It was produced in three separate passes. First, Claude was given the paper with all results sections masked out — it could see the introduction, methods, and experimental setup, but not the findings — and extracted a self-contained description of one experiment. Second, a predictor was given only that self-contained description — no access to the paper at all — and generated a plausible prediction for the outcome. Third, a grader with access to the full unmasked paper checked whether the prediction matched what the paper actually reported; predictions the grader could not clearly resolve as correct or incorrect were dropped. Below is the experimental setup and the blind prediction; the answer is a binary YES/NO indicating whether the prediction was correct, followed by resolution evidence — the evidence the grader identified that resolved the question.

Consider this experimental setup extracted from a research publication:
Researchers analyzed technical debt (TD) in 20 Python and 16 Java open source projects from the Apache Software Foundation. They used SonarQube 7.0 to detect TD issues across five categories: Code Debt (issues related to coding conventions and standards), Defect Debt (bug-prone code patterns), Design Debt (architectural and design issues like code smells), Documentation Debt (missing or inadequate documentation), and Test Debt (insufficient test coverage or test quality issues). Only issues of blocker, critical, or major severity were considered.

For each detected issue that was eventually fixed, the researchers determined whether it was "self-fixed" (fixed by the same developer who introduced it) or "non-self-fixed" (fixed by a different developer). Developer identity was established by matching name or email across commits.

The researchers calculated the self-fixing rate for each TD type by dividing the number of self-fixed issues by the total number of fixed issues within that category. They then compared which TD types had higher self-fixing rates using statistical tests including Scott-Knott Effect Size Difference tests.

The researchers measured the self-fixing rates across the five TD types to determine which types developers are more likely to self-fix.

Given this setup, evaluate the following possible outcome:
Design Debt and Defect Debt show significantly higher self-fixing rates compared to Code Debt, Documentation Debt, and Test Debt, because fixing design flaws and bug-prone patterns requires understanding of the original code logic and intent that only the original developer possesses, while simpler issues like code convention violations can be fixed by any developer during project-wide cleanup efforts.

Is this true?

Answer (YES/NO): NO